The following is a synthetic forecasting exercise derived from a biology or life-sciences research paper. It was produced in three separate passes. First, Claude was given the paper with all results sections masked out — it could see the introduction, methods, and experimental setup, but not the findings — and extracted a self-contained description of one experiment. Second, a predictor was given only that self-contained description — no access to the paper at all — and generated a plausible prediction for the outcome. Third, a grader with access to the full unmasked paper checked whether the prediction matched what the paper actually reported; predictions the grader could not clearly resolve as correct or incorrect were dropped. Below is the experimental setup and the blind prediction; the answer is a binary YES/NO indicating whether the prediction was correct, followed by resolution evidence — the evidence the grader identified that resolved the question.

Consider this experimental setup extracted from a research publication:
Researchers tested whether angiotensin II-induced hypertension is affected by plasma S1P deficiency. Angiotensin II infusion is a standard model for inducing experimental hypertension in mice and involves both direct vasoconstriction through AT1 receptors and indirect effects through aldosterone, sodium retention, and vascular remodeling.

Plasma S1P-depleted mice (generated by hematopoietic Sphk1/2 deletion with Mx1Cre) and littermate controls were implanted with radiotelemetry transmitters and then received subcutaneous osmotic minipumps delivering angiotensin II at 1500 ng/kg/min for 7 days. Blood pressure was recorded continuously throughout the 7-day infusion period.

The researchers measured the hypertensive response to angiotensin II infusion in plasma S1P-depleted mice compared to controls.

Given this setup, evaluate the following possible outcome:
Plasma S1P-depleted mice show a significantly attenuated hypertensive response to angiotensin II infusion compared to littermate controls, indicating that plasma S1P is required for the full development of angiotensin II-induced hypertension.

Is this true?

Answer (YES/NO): NO